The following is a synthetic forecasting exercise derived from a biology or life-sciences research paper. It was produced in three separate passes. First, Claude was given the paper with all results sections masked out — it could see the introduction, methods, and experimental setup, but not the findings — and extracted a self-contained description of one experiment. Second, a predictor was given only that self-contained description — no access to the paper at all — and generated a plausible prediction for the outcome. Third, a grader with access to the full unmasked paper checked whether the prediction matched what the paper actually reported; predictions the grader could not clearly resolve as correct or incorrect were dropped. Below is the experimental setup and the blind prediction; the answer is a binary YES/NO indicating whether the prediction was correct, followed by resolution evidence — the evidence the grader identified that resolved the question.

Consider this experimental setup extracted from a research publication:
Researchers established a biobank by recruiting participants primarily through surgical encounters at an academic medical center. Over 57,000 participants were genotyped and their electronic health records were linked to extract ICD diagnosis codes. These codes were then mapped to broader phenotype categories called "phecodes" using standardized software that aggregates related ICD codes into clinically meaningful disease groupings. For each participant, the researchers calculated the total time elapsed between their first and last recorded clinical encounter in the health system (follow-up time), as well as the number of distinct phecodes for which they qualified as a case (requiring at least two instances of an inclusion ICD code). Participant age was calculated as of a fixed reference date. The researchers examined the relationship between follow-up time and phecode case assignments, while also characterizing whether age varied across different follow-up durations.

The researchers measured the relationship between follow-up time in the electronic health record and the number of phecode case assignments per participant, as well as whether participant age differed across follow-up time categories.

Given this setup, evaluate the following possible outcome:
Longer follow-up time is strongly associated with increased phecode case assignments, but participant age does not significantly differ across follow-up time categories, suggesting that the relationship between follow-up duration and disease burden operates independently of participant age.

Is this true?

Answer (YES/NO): YES